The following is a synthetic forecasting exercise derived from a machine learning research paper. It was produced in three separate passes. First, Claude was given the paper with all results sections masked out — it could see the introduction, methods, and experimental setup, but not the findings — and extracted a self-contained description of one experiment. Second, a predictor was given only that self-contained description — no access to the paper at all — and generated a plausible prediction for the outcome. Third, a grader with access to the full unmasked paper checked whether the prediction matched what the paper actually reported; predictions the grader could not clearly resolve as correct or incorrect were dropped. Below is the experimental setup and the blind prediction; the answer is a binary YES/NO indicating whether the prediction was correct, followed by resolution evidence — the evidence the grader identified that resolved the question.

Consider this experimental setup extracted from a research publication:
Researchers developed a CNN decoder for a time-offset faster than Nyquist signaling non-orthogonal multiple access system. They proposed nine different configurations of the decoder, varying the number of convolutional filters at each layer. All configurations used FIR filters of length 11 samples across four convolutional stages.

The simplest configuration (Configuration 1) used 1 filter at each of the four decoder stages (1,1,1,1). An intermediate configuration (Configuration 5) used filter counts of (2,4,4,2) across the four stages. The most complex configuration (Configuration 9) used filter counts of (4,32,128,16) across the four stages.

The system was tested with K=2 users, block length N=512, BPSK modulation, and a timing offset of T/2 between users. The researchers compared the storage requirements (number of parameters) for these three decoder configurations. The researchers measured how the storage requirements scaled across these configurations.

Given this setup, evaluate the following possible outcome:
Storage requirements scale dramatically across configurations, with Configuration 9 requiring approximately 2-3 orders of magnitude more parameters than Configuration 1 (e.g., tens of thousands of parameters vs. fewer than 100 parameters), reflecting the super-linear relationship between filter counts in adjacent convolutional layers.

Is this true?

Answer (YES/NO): NO